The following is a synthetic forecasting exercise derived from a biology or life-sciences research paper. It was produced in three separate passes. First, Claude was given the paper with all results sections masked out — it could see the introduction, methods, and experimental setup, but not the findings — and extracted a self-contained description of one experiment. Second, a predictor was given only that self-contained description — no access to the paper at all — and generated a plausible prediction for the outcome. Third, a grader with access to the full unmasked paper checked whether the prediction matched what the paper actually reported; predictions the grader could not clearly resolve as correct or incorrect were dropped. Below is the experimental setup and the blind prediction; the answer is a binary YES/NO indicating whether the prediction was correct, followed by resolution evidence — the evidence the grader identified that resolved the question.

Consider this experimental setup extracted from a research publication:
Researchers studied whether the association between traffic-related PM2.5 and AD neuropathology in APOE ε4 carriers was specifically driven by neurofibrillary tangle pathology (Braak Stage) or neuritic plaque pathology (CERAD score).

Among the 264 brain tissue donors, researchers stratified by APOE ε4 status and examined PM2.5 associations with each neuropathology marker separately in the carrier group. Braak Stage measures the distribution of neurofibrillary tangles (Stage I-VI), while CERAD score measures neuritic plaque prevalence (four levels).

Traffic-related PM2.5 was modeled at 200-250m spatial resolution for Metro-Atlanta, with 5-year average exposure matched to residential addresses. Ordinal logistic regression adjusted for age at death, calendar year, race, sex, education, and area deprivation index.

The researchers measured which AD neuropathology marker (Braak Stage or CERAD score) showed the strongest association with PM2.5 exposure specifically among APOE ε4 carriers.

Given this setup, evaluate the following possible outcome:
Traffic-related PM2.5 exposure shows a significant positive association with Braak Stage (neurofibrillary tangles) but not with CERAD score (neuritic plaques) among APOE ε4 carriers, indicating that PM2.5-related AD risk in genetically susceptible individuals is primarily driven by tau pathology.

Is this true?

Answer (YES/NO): NO